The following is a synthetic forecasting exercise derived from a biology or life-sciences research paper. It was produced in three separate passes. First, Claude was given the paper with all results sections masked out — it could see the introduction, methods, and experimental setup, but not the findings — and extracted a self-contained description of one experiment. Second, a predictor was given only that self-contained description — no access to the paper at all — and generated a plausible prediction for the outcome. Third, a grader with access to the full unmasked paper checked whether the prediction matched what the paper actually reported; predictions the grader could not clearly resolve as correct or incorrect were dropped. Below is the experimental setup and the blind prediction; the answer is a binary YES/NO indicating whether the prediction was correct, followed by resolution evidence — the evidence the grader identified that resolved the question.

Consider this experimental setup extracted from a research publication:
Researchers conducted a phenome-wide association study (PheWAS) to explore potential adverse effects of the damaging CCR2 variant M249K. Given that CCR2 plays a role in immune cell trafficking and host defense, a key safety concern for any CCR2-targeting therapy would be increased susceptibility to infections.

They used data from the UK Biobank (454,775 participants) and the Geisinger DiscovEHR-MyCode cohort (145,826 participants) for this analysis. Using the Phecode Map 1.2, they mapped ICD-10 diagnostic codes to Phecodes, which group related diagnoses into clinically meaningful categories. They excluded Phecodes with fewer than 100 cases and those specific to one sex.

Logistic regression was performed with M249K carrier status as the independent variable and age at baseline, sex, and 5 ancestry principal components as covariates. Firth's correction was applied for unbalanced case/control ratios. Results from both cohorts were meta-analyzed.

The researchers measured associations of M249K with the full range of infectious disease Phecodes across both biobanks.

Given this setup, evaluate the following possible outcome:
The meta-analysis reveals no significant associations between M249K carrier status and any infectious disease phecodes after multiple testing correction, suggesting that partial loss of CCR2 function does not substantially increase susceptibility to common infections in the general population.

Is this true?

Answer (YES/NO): YES